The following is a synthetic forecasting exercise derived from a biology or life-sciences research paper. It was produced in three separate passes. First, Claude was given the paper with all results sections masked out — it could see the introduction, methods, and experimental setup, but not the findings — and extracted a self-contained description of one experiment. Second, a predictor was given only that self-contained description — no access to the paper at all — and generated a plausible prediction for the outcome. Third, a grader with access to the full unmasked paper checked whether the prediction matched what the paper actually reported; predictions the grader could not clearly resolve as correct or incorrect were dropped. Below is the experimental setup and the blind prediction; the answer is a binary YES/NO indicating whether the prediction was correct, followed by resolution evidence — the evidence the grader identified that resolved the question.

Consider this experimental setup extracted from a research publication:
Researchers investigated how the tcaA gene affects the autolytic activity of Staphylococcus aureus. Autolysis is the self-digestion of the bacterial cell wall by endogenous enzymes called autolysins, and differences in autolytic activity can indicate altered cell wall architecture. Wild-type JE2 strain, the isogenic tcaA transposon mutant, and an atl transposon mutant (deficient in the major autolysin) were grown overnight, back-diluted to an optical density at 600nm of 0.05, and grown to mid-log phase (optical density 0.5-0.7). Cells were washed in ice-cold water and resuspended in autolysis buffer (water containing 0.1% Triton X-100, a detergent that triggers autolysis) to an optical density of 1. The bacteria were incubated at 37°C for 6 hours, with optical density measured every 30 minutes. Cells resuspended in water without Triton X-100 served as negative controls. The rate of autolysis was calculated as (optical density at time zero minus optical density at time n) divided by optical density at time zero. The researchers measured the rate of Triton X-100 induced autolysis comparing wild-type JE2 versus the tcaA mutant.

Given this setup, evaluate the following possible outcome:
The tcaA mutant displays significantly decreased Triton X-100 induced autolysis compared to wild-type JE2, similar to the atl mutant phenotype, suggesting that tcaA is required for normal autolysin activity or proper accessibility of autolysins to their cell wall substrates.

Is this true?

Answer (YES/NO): NO